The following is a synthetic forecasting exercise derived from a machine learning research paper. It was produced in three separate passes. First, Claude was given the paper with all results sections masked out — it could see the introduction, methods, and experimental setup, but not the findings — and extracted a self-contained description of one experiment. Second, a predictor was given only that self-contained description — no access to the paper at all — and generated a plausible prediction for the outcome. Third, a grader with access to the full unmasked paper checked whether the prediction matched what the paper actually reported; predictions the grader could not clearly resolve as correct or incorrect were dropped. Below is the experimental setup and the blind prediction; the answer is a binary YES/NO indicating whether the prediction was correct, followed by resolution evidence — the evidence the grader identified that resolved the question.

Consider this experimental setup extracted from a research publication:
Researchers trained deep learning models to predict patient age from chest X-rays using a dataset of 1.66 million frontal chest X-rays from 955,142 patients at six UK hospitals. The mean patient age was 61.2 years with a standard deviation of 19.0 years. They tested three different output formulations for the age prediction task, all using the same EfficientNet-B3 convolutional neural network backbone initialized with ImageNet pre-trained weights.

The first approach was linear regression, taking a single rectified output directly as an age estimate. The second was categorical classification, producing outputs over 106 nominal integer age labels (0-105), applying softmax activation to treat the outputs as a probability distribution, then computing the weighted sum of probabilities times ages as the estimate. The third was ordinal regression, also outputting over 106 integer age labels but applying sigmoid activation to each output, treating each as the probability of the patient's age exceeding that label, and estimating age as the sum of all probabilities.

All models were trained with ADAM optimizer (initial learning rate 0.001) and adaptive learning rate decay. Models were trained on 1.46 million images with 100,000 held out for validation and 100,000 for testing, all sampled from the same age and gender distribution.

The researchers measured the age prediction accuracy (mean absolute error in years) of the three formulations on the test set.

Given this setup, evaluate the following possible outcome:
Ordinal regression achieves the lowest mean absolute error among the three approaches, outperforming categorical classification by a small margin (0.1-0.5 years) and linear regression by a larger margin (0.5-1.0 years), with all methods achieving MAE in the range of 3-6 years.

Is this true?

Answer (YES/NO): NO